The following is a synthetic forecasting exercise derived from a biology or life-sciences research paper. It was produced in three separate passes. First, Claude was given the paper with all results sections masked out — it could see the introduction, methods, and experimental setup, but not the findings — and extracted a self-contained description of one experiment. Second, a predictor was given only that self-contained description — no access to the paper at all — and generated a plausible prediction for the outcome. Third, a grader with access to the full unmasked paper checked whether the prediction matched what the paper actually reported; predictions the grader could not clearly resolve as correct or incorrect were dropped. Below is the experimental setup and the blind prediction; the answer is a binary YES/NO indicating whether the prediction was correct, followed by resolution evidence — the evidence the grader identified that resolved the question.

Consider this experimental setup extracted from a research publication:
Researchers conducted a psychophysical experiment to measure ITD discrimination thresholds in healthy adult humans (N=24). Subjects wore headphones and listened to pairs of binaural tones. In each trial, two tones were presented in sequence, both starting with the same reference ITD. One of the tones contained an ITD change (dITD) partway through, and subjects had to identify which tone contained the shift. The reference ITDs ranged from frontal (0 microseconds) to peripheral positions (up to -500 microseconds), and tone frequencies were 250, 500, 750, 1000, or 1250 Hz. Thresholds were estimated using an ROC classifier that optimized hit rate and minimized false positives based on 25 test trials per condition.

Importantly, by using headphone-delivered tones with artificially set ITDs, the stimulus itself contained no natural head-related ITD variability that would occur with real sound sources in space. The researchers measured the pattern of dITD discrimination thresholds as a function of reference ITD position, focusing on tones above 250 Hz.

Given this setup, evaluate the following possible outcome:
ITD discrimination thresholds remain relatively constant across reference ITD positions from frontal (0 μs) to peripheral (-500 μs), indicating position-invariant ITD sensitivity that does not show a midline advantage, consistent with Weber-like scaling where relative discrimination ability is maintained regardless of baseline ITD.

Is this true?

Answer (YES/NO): NO